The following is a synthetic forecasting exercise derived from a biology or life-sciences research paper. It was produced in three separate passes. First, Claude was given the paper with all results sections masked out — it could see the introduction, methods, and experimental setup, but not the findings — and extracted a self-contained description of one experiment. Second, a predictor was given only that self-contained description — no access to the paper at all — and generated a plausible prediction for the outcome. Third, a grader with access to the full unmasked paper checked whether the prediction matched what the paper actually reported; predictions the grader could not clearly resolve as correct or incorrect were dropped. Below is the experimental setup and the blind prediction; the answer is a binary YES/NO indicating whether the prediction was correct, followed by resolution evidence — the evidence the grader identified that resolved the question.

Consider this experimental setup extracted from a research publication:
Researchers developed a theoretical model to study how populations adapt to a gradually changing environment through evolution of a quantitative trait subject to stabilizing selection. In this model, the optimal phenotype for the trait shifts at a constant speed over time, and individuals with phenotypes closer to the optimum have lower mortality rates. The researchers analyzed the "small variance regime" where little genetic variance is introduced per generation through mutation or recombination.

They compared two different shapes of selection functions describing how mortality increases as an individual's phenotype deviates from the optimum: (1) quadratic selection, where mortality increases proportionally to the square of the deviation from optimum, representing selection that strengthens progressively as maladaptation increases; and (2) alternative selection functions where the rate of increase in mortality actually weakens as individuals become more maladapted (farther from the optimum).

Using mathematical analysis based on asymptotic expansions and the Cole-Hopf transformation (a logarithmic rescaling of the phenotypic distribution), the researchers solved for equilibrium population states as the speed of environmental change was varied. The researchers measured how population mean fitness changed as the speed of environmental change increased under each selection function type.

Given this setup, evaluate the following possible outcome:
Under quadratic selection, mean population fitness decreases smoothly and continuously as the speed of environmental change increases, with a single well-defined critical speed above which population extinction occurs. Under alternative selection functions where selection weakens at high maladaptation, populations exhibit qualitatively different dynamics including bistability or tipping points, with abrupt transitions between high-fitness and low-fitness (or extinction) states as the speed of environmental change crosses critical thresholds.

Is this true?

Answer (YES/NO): YES